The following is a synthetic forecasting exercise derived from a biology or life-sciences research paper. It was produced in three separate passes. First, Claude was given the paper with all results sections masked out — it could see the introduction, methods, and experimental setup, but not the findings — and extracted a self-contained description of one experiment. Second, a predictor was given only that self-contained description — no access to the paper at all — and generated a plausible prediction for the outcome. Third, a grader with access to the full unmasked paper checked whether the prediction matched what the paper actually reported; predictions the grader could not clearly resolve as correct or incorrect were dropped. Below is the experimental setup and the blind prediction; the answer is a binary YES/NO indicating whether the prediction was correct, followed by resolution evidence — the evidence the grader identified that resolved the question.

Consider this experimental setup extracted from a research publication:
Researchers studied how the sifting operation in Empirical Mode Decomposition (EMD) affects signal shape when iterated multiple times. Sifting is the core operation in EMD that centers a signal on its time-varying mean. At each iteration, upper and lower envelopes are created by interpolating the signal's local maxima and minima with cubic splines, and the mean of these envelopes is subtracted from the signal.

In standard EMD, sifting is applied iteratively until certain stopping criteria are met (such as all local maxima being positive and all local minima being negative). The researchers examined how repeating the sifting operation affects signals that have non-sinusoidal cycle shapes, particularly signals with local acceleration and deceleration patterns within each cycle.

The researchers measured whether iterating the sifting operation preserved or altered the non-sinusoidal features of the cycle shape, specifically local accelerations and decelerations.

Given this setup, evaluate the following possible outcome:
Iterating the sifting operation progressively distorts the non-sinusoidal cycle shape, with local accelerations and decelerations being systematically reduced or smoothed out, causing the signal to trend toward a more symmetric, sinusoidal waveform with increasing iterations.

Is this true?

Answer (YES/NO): YES